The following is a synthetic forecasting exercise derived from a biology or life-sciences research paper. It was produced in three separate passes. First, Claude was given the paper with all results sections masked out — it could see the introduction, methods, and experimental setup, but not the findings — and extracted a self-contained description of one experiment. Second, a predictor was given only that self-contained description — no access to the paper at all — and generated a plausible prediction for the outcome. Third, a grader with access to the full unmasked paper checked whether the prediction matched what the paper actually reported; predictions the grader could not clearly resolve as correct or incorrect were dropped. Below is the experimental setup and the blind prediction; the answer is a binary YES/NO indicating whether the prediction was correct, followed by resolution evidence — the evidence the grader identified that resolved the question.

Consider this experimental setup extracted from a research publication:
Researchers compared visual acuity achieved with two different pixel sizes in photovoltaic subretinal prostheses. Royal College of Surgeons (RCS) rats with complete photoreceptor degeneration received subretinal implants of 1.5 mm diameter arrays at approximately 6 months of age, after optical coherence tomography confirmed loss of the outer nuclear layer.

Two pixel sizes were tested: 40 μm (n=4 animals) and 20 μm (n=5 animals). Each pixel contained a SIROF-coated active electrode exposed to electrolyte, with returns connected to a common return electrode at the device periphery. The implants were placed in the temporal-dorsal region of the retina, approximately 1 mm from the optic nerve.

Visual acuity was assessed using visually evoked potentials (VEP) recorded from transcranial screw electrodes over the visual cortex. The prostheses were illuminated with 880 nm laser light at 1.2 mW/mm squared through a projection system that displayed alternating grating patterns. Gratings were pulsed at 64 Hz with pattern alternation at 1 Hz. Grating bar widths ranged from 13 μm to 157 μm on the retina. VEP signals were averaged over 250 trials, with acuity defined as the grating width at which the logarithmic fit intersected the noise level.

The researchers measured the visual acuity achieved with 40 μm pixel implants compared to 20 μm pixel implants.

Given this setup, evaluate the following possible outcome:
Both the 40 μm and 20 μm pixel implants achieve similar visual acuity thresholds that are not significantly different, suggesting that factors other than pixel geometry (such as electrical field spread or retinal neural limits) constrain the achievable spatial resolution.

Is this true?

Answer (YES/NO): NO